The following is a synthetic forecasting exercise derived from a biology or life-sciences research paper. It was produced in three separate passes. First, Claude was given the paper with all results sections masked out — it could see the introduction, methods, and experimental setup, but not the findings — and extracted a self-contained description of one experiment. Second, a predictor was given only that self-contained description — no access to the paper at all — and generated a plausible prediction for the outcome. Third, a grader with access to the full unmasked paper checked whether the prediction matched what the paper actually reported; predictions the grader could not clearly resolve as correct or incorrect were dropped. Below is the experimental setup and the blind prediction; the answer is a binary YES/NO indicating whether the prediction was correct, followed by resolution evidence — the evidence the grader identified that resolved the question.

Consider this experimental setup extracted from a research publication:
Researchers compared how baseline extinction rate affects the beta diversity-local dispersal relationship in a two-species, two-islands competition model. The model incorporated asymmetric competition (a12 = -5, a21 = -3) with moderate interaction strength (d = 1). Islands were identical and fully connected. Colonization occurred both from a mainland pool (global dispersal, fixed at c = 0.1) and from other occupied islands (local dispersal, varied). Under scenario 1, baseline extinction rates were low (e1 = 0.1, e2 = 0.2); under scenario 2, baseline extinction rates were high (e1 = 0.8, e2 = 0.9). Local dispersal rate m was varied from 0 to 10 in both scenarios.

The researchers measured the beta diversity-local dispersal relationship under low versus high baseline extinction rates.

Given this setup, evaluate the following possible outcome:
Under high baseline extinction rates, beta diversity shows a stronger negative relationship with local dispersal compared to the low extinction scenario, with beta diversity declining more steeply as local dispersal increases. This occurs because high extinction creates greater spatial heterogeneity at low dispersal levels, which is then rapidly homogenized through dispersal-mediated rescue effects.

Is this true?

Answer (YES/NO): NO